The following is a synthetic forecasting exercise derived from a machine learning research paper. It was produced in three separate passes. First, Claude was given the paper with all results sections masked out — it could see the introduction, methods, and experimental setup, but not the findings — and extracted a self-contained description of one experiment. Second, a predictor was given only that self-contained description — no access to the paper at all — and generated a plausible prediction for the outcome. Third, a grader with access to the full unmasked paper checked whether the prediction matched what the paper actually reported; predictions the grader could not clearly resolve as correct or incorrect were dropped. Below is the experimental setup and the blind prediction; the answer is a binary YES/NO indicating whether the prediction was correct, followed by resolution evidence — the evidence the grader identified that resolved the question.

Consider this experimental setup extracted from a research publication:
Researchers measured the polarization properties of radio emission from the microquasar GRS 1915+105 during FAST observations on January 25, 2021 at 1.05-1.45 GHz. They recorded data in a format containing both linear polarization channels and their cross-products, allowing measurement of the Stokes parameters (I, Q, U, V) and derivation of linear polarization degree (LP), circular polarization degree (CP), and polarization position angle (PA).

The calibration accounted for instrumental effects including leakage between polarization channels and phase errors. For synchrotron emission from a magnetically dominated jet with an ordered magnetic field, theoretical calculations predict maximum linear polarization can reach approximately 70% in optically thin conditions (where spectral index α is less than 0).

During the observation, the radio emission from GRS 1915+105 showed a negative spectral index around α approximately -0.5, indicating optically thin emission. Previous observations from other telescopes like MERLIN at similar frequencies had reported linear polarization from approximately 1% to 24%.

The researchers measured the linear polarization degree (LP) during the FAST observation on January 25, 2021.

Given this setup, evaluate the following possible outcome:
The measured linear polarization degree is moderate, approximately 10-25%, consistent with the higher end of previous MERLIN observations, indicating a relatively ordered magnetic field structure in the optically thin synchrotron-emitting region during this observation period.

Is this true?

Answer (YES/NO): NO